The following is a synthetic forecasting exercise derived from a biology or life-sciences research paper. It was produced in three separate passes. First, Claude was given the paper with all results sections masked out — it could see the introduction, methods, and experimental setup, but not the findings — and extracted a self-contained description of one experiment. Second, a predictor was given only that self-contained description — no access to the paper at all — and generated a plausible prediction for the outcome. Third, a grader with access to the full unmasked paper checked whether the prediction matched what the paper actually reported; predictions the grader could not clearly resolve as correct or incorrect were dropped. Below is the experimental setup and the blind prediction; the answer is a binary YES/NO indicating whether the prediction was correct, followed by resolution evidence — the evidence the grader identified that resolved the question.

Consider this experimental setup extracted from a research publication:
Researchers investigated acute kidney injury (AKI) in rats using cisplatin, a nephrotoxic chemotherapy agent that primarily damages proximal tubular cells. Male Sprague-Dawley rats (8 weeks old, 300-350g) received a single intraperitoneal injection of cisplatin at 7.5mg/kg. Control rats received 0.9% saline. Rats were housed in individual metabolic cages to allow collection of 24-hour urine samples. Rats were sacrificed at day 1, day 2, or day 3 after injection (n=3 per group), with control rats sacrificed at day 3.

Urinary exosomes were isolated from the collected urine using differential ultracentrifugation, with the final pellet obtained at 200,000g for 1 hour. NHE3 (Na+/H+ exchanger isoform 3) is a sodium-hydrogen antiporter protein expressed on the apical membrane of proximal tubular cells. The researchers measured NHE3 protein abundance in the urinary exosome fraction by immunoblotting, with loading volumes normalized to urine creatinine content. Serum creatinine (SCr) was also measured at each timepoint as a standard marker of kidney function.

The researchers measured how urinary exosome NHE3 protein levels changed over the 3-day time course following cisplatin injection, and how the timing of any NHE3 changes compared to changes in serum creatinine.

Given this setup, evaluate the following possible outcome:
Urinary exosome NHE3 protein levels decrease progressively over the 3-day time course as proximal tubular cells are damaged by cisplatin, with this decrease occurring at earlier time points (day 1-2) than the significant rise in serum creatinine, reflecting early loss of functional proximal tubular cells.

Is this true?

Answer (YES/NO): NO